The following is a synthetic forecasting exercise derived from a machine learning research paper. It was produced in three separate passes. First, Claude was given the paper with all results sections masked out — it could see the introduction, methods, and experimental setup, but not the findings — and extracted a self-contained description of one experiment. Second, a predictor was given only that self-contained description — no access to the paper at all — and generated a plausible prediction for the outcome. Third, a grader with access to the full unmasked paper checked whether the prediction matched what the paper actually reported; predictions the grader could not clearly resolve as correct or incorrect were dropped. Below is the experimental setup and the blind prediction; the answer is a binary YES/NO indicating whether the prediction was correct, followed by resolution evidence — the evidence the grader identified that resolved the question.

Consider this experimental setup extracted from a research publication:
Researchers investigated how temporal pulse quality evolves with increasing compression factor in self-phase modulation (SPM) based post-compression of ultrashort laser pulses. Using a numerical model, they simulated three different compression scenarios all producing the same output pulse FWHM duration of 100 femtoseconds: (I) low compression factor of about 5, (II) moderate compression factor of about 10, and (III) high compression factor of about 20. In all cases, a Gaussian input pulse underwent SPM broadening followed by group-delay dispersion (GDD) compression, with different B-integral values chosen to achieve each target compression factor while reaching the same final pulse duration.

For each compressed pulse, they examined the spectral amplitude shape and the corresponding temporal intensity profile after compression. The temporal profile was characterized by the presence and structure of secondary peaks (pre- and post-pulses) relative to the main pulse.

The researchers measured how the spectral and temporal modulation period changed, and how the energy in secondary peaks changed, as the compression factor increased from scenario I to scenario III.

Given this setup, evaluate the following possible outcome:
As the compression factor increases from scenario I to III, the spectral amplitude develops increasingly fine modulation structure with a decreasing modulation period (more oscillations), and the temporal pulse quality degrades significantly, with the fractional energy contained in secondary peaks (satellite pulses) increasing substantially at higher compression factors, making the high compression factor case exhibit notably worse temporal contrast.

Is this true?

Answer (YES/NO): YES